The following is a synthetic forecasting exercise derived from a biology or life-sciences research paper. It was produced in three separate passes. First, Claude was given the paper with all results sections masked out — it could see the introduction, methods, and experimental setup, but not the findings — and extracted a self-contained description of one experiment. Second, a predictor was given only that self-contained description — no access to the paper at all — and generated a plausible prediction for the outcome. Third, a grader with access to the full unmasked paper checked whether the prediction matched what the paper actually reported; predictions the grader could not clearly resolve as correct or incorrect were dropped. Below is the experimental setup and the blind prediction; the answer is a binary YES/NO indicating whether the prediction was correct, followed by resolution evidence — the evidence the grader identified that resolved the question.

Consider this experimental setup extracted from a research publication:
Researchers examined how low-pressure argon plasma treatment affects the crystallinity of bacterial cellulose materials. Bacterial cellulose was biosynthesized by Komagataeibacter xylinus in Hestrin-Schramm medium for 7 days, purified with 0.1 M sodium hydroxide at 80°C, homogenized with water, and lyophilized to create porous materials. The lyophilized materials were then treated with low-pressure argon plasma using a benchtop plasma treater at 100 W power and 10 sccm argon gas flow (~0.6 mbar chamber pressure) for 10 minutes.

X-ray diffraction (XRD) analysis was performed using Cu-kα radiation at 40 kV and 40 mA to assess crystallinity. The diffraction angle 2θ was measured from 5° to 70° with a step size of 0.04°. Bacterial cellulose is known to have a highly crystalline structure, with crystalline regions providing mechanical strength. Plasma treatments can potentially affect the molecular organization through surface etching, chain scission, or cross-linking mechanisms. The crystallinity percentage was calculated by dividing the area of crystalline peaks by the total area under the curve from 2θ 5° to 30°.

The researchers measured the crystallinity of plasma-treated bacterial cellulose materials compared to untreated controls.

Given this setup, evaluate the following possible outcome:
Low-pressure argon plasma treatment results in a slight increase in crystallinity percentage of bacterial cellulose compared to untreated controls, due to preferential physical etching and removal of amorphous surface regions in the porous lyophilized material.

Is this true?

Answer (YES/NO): NO